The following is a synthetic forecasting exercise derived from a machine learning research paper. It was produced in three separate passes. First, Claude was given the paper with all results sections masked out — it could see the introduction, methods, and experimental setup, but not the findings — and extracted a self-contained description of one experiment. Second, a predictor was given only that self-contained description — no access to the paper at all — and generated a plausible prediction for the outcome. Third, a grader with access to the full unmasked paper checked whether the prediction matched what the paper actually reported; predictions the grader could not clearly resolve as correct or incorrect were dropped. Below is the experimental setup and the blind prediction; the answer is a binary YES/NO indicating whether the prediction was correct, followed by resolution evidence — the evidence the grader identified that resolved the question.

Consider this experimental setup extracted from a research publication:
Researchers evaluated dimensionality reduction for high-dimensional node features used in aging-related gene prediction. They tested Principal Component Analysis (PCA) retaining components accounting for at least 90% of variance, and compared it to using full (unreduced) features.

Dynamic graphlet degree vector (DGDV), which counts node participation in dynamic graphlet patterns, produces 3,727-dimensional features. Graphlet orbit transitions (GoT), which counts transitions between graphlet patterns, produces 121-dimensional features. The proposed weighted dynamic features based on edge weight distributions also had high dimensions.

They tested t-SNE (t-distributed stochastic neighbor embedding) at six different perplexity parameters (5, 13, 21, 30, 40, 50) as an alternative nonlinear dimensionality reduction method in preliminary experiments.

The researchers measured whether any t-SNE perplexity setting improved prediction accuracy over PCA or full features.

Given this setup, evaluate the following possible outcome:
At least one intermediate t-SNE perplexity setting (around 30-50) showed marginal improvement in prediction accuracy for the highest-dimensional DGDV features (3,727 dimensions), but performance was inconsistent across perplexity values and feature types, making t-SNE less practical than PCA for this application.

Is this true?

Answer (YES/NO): NO